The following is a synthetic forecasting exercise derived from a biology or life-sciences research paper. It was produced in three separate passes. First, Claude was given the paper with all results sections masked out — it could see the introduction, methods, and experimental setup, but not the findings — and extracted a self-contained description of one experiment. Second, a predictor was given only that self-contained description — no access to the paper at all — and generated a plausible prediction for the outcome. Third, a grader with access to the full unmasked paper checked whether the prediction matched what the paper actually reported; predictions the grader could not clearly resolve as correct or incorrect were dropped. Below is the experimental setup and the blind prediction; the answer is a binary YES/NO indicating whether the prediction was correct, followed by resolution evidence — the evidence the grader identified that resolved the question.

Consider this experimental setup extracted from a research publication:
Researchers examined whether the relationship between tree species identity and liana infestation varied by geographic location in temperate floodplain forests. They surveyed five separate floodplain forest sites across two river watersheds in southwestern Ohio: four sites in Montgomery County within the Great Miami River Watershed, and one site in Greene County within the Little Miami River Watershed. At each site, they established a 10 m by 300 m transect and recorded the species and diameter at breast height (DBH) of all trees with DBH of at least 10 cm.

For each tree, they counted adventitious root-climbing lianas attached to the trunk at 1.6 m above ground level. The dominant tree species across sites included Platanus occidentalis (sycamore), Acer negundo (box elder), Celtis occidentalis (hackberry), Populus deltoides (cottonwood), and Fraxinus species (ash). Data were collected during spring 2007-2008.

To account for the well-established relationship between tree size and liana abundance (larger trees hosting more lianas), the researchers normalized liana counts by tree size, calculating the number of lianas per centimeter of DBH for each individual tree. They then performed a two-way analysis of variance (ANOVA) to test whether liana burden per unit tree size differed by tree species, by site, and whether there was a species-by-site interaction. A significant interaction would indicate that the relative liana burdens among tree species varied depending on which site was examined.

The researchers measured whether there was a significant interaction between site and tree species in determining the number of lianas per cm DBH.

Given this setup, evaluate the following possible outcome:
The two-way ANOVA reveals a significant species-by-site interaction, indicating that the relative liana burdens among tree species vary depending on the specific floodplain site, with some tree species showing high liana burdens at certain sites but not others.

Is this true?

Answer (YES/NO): YES